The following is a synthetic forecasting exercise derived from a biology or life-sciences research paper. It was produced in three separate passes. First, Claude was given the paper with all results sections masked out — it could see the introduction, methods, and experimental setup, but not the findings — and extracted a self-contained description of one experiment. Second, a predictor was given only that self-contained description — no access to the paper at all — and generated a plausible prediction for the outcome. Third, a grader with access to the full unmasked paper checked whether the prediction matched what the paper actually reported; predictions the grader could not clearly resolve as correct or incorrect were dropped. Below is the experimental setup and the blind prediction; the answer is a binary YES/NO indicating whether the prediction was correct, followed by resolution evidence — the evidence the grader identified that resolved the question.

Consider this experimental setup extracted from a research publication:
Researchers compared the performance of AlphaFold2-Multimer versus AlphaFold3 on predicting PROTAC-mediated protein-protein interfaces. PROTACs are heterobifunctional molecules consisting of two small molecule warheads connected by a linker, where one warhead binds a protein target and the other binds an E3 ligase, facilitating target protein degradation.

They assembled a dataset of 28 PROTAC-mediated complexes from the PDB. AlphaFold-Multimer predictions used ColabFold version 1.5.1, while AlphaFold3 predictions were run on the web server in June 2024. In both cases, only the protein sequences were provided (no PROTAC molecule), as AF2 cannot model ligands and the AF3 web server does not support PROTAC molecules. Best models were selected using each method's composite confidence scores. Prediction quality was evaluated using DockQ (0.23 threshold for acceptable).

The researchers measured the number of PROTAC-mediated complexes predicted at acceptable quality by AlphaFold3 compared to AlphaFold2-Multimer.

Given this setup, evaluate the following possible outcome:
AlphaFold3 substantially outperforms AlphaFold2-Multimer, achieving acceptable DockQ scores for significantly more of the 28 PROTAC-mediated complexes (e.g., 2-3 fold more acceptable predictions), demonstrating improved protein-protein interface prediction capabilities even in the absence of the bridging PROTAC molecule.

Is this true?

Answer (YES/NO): NO